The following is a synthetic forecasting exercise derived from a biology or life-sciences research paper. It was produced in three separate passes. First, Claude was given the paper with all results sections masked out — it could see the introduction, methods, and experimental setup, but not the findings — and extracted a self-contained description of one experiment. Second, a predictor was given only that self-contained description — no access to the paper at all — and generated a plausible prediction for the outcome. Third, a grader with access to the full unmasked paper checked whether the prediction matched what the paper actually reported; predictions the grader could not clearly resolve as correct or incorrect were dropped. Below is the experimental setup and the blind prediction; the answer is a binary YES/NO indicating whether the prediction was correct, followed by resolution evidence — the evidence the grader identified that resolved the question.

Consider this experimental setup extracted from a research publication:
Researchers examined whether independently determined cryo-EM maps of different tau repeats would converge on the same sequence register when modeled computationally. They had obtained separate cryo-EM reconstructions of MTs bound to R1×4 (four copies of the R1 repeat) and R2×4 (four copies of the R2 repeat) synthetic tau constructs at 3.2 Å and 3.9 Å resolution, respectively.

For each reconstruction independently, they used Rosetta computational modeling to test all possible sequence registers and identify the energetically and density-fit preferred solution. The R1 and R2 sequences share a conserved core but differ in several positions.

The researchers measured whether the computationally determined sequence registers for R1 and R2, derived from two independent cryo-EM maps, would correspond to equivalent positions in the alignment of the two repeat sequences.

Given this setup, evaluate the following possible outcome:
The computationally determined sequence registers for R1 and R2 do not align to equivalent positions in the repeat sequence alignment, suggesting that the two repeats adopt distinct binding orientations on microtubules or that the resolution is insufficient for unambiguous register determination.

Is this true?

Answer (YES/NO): NO